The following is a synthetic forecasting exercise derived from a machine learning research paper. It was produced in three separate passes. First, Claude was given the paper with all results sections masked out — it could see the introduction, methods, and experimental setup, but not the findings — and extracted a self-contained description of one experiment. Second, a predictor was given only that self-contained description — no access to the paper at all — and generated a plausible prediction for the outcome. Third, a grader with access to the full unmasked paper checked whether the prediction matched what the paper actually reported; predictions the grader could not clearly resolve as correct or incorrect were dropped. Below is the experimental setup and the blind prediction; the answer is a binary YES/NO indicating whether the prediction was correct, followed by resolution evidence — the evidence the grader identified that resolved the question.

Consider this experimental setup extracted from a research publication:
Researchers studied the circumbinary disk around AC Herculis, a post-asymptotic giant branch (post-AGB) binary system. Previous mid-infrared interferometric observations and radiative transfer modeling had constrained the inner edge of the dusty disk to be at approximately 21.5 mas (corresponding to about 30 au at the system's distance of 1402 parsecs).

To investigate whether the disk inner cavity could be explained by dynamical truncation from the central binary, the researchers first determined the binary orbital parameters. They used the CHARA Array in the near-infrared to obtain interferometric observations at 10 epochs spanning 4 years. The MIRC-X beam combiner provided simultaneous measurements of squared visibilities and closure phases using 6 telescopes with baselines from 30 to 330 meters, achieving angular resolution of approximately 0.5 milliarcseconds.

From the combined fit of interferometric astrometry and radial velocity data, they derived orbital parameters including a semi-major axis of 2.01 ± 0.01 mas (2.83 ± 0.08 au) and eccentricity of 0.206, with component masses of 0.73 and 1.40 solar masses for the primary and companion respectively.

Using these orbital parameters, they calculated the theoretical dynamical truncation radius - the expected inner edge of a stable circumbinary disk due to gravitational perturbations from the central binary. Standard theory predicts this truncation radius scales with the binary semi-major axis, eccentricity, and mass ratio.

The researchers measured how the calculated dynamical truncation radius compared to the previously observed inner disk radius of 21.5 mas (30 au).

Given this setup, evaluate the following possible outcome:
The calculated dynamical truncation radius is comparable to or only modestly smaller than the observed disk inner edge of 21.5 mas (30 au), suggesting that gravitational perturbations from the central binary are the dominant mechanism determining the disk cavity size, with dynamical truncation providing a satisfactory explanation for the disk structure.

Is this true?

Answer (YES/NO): NO